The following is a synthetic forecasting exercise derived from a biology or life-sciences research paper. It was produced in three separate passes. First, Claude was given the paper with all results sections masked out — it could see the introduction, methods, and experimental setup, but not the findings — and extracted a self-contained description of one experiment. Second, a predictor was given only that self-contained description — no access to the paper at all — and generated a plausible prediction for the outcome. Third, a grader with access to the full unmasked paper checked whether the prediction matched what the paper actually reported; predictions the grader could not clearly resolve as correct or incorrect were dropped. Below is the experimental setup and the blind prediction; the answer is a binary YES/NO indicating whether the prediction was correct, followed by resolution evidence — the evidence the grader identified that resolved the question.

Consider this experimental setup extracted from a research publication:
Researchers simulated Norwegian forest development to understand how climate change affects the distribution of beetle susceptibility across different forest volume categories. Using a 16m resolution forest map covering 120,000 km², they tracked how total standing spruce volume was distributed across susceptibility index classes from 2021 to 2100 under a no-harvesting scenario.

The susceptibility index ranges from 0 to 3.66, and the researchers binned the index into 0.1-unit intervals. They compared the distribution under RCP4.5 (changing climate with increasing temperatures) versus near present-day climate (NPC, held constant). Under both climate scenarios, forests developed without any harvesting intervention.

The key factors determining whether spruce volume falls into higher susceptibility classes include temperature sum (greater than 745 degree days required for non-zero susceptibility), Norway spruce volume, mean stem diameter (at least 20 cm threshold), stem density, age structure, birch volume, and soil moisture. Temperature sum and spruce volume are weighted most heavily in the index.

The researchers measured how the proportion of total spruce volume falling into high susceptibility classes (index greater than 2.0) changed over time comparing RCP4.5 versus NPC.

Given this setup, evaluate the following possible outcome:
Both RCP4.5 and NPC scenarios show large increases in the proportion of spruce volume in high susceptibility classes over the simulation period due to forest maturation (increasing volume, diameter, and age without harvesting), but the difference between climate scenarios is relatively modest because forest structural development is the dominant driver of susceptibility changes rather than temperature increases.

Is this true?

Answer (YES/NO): NO